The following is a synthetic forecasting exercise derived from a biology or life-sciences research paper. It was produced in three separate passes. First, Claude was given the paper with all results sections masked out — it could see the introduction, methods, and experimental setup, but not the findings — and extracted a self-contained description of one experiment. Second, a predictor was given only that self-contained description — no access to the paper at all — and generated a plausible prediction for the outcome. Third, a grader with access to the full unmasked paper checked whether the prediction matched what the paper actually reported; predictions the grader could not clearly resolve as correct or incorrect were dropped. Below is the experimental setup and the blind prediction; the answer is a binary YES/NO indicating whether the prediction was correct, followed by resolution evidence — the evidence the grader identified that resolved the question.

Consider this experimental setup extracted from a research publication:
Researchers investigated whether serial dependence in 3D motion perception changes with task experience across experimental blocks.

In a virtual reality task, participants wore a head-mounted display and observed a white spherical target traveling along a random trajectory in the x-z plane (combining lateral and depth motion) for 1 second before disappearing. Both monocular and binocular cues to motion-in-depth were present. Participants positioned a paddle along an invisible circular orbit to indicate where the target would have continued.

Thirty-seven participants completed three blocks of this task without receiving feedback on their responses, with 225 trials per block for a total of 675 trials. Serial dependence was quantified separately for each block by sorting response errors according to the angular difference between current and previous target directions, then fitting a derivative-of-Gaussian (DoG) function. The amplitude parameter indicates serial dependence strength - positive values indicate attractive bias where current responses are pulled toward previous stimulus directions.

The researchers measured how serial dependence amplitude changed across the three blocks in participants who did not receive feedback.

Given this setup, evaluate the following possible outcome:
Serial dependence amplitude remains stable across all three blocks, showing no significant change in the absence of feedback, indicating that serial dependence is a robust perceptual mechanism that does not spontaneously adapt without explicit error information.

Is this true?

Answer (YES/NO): YES